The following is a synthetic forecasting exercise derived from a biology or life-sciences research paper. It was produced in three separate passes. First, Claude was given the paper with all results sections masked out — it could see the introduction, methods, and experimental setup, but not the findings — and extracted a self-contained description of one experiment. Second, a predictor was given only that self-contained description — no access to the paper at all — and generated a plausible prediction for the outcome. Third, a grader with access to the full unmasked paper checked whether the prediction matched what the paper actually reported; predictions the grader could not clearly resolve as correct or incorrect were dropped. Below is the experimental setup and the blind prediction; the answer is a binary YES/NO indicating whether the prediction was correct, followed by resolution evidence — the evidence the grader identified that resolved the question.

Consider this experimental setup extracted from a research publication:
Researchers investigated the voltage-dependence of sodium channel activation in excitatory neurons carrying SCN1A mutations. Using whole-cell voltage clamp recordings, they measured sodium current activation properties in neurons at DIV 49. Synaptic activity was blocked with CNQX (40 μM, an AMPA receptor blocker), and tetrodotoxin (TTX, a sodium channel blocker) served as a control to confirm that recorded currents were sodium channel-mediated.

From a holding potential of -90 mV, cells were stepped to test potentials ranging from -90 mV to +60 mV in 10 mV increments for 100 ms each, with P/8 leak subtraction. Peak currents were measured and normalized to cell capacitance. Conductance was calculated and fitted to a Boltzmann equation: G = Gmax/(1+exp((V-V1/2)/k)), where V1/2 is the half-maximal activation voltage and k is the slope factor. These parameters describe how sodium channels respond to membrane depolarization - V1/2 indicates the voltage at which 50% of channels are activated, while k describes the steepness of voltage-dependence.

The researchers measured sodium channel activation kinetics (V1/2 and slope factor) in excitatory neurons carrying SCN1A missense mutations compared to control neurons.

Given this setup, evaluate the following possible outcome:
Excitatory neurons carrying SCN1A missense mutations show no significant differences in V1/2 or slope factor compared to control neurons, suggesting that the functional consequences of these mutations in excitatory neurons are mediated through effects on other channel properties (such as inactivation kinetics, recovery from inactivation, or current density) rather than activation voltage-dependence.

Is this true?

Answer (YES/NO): YES